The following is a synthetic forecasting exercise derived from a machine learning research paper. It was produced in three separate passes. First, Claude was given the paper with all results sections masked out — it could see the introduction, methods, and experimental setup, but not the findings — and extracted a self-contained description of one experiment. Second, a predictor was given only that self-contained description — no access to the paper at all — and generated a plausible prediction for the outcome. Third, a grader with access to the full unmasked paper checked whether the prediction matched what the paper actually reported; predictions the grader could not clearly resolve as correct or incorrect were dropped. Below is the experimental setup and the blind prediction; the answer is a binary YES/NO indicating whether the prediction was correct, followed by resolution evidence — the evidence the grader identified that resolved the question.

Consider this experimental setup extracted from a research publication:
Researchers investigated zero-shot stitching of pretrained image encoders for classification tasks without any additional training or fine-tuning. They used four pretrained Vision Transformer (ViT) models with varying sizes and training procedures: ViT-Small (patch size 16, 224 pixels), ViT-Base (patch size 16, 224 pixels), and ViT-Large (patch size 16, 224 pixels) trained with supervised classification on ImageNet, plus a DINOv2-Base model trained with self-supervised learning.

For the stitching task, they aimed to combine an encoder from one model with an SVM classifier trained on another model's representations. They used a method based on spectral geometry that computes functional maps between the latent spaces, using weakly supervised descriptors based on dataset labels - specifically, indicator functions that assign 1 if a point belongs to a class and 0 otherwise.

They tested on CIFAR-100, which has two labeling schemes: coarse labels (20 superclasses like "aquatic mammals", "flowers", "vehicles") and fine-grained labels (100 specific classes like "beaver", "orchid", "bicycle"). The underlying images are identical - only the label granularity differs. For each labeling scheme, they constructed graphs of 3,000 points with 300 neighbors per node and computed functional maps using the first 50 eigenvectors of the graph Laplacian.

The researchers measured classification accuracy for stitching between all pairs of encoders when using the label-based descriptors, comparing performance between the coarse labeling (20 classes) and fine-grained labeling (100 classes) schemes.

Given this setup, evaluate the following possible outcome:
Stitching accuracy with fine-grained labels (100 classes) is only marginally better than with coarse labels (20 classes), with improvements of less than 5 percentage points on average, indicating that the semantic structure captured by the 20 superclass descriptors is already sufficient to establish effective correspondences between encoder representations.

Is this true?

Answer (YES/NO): NO